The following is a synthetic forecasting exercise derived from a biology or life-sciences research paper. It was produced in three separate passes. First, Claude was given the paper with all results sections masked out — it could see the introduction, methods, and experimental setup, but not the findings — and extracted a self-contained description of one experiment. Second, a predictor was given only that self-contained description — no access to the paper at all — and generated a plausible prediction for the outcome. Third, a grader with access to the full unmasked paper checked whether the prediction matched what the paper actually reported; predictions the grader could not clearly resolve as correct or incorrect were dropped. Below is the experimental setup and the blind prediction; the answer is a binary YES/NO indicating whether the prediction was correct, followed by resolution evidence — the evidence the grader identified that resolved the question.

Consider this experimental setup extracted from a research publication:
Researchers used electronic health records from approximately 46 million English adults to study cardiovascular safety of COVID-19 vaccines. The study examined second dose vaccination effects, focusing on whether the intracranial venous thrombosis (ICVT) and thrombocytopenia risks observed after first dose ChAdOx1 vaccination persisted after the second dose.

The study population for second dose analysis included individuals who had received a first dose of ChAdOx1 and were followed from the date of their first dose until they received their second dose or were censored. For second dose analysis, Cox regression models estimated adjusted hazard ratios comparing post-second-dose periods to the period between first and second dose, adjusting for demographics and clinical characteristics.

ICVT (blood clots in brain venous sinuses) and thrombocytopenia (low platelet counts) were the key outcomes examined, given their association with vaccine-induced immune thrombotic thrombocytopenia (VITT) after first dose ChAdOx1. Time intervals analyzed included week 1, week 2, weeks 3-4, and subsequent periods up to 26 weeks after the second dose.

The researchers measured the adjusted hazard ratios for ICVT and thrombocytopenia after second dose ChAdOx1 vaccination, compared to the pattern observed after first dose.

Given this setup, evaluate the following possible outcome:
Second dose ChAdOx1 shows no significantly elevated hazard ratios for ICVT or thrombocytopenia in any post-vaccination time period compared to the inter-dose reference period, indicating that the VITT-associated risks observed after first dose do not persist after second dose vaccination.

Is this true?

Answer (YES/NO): YES